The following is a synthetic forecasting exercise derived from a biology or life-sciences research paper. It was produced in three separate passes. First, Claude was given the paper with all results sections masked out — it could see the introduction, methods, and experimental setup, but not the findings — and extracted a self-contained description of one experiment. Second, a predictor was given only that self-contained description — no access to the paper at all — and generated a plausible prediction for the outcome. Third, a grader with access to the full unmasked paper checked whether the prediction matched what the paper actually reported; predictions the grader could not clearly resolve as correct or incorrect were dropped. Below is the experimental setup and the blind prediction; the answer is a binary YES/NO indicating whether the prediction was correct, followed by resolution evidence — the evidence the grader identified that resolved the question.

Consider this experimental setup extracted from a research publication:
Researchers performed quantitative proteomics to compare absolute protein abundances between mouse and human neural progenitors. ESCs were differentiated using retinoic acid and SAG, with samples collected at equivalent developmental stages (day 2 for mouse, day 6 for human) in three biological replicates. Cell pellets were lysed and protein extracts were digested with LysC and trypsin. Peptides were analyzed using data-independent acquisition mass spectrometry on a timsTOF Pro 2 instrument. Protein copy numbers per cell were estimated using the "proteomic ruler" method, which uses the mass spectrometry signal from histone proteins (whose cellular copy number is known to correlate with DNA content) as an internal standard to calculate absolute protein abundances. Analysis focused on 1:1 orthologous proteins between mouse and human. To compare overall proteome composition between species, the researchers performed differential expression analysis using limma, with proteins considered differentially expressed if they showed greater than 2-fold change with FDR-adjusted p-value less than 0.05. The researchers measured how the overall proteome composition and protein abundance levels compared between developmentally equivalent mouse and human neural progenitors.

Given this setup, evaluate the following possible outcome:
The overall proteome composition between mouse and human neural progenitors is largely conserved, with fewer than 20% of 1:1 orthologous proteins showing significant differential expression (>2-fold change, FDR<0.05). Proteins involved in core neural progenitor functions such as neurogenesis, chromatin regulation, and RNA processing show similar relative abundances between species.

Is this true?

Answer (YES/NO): NO